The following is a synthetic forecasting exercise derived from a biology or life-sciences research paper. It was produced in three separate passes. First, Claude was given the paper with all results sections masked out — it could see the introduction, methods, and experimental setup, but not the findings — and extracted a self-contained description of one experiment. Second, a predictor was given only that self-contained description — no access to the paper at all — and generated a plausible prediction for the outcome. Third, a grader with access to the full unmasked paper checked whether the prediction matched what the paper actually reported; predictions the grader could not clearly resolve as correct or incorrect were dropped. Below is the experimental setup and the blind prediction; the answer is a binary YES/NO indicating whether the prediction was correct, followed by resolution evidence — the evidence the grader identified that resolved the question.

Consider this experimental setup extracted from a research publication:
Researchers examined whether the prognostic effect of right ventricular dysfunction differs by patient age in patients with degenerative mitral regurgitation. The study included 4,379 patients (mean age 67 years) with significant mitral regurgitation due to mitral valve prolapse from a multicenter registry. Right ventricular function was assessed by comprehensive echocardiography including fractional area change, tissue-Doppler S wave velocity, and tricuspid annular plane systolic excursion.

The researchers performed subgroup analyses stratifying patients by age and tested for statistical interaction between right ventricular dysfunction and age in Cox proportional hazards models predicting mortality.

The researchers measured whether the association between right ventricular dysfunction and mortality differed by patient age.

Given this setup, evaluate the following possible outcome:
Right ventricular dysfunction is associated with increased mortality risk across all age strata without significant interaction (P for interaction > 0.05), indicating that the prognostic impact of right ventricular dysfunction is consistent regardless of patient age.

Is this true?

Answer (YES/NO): YES